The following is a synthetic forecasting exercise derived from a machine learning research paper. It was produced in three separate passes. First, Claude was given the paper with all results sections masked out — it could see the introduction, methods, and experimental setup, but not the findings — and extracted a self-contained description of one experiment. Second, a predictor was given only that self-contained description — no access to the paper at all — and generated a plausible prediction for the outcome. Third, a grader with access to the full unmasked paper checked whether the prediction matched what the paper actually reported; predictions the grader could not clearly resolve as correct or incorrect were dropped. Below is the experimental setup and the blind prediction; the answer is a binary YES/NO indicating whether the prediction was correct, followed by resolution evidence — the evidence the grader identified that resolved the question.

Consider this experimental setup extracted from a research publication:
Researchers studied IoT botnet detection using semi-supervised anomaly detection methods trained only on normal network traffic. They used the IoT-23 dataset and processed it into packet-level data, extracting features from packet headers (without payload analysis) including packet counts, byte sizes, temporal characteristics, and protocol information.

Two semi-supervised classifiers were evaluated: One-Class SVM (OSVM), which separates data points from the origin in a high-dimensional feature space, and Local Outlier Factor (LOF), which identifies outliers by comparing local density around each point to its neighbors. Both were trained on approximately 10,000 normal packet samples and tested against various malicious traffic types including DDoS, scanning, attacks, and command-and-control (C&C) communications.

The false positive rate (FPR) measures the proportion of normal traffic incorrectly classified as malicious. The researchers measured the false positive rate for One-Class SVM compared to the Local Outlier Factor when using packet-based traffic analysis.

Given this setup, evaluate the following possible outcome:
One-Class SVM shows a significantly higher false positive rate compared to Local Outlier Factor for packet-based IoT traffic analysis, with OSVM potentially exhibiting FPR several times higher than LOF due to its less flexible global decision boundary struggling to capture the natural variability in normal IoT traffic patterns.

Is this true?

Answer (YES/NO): NO